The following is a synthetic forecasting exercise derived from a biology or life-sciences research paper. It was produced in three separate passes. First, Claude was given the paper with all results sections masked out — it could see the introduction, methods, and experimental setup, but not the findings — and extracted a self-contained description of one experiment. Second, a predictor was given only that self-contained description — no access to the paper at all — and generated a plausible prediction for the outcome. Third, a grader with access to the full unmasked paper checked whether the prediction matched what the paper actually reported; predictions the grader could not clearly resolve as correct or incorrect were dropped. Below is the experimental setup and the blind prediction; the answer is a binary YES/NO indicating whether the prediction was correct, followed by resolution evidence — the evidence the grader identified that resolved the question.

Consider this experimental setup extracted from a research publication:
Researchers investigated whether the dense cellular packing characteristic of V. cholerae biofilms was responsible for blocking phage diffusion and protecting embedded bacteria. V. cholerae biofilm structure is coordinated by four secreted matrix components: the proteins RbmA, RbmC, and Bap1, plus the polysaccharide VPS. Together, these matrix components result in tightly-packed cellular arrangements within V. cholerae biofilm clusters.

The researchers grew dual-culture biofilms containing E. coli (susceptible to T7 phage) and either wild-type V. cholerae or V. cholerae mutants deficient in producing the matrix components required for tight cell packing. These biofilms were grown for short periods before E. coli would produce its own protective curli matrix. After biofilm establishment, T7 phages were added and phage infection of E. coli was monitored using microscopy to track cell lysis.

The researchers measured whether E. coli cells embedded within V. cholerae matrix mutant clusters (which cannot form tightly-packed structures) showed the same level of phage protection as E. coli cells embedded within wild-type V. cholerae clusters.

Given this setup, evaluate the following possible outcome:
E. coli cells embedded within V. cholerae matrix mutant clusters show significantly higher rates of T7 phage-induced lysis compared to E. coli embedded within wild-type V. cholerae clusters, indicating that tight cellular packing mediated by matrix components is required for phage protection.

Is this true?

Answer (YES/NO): YES